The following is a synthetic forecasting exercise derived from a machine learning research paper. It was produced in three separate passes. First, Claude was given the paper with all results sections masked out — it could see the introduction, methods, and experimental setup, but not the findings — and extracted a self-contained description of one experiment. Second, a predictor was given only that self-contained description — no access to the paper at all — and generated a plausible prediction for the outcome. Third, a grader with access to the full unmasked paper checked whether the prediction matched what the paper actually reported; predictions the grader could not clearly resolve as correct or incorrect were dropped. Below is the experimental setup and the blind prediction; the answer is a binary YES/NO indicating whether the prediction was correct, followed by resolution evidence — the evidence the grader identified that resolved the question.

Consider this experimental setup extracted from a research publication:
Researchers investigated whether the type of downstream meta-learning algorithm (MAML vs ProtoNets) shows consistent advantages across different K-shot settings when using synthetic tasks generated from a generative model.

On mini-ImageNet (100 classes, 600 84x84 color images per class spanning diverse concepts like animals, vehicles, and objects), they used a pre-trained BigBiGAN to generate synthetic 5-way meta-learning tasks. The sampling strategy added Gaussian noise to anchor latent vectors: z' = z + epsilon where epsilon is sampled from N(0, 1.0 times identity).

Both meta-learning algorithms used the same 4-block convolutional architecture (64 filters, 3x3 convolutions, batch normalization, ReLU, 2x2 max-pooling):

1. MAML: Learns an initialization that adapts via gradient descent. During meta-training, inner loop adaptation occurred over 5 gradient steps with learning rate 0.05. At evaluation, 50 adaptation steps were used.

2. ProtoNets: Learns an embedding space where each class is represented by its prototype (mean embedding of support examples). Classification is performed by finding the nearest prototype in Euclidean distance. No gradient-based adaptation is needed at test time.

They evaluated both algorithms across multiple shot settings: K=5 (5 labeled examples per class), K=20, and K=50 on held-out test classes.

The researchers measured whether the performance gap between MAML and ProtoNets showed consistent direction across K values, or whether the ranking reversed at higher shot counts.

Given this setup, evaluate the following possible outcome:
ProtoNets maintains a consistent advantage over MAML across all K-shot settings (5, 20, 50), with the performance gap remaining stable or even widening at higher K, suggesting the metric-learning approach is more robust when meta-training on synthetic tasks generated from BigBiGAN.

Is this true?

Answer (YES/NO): NO